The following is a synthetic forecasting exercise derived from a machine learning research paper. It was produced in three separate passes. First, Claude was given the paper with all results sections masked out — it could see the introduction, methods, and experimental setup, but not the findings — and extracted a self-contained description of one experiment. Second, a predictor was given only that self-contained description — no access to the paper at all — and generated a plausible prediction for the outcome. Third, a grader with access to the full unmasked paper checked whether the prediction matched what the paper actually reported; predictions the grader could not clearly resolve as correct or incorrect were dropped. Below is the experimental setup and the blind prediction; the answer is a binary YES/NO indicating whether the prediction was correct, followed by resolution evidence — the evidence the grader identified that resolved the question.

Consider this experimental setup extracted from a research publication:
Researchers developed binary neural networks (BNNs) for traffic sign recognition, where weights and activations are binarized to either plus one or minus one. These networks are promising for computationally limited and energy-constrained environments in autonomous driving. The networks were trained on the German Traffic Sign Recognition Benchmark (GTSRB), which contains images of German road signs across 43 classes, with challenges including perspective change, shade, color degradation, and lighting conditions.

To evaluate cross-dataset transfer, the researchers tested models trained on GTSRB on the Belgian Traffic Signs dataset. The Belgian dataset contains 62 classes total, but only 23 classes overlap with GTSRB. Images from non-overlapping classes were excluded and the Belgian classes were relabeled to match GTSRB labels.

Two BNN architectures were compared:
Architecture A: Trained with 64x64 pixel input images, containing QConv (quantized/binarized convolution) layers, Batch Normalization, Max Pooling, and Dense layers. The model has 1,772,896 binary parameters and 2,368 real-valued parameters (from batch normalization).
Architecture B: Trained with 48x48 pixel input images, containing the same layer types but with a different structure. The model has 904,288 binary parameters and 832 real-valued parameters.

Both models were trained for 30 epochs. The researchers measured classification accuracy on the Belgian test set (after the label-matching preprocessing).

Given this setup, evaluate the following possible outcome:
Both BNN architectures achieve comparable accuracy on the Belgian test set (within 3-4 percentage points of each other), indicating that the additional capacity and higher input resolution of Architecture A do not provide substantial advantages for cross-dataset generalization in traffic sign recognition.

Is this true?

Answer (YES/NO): YES